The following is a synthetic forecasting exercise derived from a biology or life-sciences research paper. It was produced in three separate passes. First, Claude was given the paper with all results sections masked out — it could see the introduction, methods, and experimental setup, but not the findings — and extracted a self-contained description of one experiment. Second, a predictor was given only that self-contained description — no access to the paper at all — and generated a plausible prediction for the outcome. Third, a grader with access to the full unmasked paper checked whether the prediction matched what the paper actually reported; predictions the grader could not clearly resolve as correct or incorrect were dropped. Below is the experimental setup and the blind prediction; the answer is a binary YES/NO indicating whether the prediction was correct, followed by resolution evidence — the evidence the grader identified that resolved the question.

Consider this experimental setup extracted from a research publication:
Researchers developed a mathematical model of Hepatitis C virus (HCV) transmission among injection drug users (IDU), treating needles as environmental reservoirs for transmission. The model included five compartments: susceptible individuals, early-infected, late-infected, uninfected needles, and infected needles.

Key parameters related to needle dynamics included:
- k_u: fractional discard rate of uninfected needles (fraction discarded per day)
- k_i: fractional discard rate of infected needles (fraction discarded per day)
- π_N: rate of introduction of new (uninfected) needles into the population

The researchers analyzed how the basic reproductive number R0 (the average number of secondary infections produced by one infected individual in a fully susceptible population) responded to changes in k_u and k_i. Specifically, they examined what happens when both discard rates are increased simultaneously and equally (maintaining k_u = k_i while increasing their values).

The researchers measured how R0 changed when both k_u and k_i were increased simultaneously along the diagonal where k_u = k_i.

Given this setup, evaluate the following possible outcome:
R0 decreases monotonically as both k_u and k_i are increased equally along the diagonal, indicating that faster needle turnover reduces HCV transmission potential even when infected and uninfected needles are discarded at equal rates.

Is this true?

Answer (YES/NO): NO